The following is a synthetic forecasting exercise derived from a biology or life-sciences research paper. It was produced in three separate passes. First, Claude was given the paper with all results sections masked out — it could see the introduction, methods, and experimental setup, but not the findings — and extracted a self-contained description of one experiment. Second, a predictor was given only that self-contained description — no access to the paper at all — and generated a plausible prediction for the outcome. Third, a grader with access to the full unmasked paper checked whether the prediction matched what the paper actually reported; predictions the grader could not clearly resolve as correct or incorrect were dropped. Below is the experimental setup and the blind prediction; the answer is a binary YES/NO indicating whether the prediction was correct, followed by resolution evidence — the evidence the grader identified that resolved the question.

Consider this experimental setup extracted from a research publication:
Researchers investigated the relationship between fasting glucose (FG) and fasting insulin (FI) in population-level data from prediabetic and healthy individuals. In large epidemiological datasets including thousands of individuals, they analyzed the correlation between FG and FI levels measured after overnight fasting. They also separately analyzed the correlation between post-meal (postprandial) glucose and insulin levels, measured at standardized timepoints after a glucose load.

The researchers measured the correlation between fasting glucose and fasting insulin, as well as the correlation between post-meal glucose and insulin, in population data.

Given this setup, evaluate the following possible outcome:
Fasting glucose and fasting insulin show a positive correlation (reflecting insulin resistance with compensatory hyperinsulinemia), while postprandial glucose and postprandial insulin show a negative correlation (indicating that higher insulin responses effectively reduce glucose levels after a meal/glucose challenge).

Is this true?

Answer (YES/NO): NO